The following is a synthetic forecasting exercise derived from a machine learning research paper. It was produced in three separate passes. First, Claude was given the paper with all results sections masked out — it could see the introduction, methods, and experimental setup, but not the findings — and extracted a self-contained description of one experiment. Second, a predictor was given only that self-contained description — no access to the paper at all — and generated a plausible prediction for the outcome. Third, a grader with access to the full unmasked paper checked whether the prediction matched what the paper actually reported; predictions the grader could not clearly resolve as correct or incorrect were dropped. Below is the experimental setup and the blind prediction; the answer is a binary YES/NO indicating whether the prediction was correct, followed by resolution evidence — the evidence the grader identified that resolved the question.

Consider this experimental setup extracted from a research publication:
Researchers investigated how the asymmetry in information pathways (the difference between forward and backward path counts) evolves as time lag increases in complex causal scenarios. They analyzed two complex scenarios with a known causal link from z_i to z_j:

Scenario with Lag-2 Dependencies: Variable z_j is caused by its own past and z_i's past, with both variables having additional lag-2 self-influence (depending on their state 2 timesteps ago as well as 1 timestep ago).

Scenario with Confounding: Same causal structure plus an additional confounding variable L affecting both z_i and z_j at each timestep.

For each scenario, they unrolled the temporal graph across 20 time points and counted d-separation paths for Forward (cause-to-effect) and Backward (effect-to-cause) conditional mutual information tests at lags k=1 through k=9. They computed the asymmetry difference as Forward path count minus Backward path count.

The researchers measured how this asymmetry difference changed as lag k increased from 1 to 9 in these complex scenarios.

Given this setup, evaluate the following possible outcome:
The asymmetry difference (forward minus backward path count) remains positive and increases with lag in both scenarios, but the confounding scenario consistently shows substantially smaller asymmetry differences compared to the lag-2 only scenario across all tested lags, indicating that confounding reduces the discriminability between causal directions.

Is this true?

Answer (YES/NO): NO